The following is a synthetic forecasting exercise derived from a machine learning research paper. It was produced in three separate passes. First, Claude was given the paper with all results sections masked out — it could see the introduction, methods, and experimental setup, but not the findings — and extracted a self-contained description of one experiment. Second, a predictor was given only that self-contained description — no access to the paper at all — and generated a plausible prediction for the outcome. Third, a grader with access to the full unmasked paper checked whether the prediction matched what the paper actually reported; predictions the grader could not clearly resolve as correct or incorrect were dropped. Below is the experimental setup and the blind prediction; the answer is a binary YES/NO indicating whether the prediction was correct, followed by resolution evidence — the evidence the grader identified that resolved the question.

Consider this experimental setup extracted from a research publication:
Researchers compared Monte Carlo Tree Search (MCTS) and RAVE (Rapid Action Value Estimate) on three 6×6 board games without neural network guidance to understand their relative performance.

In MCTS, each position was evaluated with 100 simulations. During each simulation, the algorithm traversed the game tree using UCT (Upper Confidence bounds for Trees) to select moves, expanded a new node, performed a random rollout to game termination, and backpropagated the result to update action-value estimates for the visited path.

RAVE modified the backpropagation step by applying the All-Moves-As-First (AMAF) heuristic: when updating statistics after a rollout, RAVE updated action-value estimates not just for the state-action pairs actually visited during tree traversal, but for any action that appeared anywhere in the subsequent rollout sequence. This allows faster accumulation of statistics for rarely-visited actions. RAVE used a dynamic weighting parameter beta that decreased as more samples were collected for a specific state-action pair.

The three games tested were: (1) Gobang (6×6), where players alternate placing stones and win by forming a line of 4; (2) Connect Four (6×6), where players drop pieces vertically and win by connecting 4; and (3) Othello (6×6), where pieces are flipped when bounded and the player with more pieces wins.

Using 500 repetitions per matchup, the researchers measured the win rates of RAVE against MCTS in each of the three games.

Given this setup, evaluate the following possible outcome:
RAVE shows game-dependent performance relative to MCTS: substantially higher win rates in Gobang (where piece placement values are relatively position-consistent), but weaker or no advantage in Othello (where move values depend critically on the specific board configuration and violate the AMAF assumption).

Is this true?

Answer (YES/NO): YES